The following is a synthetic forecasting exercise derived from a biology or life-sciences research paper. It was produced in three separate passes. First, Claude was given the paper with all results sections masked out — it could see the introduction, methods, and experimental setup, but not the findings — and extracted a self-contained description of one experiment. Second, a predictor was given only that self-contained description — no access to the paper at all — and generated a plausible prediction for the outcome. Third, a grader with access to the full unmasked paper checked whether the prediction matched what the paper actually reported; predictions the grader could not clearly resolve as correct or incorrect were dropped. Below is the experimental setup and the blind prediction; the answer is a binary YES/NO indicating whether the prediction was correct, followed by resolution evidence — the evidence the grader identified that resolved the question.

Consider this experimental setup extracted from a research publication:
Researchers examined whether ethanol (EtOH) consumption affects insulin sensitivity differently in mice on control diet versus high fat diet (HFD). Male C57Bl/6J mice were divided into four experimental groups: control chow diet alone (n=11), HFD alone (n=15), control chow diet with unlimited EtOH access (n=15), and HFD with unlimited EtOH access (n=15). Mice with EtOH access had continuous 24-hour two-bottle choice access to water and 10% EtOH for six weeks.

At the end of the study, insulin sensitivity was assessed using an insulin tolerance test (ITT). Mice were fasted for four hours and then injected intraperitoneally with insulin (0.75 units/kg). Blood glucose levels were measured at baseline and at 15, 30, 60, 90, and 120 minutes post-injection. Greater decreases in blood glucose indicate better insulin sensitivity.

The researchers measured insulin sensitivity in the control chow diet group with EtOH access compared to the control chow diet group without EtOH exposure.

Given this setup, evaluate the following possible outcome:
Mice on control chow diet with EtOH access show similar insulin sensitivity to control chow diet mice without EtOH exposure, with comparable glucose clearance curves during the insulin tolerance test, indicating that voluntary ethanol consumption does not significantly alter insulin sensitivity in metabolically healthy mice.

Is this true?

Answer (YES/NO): YES